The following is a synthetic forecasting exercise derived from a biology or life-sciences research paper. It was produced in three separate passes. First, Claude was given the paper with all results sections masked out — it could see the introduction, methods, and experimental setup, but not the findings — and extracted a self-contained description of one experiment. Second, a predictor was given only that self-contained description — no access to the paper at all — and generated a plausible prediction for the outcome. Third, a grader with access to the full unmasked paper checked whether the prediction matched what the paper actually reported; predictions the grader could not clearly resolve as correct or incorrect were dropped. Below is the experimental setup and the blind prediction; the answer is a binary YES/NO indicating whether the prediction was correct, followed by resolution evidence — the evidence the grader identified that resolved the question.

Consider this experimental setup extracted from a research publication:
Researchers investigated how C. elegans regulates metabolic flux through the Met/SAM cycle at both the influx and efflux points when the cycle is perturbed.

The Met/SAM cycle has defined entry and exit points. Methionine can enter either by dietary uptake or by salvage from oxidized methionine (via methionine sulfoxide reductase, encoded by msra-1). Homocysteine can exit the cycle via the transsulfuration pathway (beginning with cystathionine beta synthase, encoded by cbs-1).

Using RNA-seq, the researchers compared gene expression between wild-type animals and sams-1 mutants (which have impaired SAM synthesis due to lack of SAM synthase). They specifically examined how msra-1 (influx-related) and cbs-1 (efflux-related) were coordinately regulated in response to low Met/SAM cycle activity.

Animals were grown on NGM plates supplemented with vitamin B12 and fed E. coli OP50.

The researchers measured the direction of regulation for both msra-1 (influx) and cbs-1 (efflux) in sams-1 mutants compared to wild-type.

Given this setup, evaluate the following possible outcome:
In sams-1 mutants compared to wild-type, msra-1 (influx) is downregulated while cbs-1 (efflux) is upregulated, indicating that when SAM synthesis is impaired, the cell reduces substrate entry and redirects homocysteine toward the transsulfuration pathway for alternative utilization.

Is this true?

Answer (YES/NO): NO